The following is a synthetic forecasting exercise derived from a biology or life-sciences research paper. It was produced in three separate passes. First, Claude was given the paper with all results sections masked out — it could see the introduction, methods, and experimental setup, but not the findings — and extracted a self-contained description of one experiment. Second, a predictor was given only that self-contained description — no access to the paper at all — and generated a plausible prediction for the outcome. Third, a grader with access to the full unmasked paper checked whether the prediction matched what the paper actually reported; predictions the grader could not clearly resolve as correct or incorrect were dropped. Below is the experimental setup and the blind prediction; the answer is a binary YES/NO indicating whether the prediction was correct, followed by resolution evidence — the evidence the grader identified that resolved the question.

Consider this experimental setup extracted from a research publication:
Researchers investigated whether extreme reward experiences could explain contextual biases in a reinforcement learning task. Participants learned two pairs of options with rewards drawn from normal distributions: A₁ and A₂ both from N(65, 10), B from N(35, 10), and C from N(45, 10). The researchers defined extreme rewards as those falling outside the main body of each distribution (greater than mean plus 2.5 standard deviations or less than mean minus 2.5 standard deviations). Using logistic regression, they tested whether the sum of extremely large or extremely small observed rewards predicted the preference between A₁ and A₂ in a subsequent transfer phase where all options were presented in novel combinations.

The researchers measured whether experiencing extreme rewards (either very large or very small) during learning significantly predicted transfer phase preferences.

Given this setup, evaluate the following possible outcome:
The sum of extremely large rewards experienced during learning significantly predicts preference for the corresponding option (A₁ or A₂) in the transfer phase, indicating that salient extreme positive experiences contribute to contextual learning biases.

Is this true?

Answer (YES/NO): NO